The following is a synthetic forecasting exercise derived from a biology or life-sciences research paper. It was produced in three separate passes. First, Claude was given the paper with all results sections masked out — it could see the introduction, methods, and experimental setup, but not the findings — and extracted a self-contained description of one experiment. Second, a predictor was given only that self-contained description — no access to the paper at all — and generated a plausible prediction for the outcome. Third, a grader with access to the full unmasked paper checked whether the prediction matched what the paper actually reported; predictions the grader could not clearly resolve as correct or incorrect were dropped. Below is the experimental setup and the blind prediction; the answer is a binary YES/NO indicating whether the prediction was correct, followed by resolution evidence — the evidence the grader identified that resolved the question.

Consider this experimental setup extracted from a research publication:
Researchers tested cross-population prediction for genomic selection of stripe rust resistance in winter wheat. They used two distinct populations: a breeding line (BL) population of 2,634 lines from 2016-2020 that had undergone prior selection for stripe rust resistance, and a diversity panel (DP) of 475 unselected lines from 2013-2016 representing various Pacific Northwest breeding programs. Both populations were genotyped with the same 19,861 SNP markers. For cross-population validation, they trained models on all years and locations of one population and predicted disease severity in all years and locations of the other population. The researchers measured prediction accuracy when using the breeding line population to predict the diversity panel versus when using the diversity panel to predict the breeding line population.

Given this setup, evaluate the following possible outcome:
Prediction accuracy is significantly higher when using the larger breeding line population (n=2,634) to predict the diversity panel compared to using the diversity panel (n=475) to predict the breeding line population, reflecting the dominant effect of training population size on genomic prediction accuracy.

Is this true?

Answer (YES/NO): NO